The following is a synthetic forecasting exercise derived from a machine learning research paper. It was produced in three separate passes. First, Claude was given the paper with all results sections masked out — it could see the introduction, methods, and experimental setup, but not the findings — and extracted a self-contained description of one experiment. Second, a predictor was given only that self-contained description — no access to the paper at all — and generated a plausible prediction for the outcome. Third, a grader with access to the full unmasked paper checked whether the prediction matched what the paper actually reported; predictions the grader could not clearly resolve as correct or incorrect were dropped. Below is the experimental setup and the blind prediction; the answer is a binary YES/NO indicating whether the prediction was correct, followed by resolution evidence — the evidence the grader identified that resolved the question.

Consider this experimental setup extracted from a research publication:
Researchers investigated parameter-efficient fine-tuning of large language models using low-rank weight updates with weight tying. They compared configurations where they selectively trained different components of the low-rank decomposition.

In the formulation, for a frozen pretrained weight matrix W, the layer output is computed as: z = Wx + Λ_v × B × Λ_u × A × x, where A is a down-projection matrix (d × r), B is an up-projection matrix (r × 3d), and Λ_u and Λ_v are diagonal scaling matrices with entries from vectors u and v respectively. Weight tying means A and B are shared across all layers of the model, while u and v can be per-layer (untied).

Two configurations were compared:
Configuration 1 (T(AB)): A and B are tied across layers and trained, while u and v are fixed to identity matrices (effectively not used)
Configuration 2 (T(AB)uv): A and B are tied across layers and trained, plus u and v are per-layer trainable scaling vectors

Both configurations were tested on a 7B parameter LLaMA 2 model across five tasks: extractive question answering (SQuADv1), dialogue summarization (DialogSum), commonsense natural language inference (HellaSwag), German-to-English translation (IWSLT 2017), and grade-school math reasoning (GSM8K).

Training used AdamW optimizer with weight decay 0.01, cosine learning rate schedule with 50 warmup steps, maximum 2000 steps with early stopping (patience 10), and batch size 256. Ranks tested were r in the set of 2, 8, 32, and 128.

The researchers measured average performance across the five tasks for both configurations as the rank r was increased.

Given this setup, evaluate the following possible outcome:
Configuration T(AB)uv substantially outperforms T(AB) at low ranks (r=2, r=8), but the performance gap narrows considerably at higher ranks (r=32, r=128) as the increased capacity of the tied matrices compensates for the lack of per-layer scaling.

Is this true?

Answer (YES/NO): NO